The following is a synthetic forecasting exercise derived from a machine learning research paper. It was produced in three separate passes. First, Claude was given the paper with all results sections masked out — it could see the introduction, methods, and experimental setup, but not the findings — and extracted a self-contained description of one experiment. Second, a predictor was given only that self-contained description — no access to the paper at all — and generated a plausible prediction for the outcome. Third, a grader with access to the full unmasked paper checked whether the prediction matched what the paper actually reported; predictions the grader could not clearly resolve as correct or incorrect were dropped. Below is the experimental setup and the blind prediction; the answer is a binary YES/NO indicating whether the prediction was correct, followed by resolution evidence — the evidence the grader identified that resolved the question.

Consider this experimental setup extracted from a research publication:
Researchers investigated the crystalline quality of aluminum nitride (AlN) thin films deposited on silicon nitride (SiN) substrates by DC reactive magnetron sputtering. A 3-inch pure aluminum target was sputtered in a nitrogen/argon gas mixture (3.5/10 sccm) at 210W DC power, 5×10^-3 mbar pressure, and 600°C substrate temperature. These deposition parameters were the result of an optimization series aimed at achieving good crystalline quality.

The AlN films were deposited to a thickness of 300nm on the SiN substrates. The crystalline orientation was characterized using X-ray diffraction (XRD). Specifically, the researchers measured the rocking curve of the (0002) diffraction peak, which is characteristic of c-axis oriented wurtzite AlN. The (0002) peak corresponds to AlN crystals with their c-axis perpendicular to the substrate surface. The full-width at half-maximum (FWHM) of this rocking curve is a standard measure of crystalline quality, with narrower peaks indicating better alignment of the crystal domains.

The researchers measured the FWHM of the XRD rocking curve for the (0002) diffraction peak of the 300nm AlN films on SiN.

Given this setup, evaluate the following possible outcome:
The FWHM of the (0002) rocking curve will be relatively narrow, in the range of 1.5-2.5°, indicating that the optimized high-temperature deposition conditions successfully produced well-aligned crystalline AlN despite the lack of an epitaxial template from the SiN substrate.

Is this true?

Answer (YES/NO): NO